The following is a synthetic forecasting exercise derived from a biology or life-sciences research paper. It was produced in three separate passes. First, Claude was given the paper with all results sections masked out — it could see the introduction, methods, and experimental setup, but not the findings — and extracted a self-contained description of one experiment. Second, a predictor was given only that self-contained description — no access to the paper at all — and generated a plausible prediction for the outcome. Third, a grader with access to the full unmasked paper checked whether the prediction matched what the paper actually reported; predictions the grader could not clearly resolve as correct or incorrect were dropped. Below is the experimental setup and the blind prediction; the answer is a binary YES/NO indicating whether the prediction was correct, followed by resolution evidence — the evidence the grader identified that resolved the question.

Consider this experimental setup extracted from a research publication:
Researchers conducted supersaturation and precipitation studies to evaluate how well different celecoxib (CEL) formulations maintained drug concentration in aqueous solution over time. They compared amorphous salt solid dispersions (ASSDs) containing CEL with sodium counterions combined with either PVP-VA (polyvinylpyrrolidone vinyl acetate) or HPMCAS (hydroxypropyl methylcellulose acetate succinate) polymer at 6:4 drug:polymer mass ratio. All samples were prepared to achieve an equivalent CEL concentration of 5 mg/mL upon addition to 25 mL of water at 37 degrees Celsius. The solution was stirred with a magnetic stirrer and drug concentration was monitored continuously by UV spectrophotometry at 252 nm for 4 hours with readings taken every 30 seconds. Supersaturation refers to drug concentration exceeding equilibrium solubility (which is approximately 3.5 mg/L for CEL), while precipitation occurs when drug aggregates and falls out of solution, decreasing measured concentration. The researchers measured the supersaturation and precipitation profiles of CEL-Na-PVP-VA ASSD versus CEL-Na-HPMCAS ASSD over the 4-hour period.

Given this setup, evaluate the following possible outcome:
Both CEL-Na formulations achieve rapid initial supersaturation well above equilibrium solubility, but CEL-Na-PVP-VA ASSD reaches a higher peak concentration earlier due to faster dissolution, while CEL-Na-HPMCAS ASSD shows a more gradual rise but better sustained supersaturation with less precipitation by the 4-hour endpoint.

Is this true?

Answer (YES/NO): NO